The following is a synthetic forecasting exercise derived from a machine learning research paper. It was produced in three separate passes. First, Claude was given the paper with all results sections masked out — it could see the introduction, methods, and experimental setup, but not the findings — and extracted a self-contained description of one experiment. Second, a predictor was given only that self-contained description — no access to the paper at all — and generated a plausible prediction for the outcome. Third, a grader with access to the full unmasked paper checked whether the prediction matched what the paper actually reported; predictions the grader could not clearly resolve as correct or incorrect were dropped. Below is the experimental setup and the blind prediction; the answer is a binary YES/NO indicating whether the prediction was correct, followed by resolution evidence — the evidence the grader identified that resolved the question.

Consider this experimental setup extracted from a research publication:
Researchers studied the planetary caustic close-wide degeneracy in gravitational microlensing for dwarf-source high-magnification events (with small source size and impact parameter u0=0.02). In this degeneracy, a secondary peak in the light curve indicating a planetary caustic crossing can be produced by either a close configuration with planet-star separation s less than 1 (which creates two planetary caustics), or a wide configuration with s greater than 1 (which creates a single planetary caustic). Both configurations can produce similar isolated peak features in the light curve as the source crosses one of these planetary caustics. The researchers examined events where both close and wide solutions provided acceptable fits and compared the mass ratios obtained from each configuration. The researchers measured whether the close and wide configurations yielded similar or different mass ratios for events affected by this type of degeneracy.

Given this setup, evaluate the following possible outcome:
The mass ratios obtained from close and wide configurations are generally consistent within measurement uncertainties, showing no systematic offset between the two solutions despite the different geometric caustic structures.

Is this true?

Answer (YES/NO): NO